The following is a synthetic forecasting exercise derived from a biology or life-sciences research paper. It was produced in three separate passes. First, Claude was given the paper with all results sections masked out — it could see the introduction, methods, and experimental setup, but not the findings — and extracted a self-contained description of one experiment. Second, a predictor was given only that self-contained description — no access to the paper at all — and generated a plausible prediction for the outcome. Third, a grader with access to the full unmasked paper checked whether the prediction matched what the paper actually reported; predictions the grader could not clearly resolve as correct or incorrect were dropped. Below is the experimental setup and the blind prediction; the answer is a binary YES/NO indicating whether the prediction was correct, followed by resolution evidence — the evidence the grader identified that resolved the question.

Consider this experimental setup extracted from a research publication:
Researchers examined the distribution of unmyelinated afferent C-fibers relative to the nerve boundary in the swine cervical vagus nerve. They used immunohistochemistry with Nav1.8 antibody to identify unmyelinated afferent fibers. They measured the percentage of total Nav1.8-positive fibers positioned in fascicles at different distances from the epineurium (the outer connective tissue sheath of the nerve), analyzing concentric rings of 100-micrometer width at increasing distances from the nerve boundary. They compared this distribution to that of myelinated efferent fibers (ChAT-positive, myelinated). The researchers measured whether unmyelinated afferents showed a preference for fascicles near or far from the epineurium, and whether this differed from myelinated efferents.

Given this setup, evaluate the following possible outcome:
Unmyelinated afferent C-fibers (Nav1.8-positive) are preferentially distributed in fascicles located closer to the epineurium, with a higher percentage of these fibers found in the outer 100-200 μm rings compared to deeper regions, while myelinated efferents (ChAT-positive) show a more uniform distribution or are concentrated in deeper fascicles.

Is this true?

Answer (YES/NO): NO